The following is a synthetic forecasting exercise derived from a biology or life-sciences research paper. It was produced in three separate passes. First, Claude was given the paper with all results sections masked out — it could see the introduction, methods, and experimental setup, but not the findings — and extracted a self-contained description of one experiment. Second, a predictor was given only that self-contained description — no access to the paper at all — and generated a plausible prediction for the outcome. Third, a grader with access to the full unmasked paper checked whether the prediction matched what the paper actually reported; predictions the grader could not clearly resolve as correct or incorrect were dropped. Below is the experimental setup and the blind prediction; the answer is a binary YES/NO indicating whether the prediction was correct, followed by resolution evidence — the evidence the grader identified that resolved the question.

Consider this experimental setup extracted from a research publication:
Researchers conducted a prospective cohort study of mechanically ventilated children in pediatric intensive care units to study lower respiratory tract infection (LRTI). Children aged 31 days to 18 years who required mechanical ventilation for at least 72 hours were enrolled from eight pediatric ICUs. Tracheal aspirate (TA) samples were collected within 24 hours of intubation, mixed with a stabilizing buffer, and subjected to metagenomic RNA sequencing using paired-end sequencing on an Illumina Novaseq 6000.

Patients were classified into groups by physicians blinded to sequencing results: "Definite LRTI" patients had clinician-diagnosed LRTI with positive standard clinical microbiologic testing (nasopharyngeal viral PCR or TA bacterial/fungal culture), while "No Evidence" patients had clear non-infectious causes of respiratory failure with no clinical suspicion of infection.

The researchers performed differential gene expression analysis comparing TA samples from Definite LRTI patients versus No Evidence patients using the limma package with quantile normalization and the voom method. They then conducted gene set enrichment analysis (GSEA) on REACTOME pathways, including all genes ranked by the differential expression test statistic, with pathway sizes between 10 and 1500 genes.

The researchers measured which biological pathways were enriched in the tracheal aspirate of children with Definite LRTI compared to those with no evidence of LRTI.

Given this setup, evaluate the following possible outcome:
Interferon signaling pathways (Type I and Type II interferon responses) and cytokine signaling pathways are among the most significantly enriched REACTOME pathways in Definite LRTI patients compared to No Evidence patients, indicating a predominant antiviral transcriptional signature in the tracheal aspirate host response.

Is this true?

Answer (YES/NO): YES